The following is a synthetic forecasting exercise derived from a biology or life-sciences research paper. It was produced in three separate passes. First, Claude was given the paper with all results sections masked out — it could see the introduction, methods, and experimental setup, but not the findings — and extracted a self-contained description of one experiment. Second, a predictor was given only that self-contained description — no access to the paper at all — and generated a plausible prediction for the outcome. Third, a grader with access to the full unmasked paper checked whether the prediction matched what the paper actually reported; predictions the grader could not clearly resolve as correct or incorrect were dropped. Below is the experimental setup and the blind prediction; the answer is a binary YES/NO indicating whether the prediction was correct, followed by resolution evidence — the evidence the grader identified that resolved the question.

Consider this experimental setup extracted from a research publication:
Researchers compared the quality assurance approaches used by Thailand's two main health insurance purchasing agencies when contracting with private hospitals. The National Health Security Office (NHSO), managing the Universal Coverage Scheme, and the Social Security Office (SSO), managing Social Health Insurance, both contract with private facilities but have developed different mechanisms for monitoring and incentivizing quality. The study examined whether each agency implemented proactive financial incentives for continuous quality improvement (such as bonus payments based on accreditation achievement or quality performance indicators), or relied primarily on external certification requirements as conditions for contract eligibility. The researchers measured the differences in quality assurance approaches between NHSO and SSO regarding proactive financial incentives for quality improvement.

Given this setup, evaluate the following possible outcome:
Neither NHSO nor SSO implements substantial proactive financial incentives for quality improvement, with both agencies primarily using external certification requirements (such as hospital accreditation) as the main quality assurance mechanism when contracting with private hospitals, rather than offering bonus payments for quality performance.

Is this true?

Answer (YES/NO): NO